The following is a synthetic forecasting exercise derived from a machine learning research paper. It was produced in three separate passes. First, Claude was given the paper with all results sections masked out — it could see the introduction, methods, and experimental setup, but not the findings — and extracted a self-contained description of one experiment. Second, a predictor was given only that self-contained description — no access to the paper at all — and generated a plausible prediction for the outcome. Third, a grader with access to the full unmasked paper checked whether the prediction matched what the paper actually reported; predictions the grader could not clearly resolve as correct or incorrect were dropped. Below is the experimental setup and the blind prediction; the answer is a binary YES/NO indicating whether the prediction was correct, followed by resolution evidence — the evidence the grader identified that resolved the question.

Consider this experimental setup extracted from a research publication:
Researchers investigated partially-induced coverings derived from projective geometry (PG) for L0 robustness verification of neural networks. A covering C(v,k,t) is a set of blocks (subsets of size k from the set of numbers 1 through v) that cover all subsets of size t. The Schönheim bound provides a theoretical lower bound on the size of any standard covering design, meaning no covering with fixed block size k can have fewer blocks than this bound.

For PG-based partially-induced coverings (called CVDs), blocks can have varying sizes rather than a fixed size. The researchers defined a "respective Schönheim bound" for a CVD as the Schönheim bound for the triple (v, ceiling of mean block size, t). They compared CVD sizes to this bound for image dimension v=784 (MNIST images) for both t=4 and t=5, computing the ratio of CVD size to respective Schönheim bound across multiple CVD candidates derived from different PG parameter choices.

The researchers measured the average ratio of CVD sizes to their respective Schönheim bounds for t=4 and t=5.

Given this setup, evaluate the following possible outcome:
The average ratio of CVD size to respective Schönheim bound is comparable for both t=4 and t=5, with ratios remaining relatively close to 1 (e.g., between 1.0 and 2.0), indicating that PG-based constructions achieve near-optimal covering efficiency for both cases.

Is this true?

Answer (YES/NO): NO